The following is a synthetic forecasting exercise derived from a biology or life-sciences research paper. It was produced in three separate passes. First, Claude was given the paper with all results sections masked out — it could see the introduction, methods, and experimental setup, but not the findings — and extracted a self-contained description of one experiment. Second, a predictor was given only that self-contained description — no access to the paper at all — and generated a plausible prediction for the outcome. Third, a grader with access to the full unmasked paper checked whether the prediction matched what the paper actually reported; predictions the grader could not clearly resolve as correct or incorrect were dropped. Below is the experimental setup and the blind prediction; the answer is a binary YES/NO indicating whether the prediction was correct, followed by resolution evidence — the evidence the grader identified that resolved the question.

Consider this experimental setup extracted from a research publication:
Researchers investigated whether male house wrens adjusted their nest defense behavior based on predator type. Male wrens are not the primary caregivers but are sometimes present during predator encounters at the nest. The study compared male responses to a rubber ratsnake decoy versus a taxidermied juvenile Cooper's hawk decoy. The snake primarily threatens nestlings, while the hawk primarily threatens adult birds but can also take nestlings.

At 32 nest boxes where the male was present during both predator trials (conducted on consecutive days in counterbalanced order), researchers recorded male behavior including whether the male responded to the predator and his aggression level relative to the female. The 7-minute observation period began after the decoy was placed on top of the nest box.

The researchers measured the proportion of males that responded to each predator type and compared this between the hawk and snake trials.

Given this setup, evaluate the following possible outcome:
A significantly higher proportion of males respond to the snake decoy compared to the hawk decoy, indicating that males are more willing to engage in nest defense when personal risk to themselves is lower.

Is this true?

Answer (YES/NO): NO